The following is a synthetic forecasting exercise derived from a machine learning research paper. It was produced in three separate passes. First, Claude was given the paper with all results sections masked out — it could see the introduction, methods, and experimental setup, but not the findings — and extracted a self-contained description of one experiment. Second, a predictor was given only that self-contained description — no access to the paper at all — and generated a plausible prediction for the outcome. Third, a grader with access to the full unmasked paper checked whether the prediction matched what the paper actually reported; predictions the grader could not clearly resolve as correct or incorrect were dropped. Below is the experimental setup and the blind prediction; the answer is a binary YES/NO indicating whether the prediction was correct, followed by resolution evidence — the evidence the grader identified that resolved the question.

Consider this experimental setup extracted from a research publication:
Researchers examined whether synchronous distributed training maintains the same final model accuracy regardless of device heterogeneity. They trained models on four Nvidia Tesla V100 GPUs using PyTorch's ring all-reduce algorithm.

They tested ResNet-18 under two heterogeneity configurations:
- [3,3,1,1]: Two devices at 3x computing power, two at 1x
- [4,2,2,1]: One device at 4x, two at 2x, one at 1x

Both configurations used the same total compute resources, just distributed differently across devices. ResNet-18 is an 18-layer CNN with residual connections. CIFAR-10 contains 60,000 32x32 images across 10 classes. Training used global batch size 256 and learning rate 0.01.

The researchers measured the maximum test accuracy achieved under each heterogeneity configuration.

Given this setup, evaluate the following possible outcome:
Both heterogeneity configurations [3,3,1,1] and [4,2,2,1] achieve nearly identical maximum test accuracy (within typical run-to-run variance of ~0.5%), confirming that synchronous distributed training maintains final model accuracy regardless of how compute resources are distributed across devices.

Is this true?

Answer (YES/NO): YES